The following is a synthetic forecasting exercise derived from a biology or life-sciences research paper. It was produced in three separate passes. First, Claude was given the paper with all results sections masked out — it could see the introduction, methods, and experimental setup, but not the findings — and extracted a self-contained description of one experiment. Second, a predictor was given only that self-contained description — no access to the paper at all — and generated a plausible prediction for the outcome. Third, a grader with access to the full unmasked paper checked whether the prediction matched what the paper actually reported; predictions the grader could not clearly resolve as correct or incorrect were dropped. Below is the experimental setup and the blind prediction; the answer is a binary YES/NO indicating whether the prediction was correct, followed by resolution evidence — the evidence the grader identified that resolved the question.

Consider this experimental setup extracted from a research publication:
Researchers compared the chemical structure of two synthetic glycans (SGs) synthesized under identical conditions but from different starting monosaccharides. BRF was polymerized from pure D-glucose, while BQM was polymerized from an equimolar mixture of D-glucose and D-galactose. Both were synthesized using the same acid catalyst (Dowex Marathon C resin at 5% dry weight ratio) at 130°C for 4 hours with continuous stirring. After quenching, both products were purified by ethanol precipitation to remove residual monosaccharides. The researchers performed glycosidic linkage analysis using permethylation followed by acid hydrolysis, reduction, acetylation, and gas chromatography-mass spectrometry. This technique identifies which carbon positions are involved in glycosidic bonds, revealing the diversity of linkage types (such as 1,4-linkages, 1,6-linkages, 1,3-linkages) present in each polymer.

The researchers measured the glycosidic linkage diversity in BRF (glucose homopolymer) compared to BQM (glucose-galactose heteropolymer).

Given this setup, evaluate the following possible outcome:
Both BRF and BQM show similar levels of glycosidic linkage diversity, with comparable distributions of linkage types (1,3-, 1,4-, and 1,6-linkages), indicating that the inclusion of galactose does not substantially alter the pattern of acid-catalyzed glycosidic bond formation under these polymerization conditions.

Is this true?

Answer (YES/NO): YES